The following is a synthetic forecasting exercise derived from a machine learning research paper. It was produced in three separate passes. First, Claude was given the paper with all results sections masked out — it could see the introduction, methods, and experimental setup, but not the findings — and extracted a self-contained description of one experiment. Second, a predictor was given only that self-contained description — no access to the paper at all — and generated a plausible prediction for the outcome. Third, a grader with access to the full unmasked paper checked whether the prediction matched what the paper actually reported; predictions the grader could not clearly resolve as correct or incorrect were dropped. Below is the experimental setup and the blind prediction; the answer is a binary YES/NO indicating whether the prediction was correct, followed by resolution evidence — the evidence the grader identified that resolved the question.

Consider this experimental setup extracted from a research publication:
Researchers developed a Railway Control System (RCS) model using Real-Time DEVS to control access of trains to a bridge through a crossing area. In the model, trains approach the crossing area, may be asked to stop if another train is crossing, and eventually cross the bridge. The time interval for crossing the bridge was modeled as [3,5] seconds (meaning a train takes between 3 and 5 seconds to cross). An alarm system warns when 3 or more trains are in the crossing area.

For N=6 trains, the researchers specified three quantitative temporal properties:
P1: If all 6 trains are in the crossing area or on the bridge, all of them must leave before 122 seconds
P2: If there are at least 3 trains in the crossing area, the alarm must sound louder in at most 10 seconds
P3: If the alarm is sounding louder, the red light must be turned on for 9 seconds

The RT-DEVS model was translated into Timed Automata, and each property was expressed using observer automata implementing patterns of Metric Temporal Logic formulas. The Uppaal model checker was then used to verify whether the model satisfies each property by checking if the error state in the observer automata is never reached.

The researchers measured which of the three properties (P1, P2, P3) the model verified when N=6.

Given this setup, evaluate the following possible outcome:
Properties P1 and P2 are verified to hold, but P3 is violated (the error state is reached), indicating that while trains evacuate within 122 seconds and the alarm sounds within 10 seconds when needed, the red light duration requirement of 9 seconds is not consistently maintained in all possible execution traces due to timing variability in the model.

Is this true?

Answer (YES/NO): NO